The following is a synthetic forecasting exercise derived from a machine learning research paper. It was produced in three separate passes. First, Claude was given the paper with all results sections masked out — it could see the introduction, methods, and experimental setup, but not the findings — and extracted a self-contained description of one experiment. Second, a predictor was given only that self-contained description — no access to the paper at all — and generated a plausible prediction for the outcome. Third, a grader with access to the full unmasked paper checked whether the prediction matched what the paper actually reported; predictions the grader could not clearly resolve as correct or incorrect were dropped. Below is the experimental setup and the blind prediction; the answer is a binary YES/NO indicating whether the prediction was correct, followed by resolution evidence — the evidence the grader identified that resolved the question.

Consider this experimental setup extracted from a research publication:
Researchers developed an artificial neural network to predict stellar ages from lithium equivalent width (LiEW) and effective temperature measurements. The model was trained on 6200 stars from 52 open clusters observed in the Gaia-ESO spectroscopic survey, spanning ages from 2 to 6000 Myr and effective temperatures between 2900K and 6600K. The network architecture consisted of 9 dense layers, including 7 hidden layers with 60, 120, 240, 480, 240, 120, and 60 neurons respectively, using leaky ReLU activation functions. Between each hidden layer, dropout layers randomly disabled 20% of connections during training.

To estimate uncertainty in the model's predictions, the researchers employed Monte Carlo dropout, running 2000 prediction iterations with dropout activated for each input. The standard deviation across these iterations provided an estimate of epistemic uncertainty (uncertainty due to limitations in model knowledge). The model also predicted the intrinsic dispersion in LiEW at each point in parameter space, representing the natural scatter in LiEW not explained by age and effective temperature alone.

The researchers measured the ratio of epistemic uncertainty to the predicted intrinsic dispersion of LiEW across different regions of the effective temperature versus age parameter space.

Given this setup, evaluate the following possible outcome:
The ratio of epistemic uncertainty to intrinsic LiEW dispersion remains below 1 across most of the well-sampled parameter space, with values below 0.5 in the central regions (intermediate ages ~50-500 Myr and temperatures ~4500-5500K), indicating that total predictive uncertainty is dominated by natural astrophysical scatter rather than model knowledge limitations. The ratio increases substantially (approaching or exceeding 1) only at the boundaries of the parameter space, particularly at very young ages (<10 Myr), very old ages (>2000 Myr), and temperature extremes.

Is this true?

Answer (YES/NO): NO